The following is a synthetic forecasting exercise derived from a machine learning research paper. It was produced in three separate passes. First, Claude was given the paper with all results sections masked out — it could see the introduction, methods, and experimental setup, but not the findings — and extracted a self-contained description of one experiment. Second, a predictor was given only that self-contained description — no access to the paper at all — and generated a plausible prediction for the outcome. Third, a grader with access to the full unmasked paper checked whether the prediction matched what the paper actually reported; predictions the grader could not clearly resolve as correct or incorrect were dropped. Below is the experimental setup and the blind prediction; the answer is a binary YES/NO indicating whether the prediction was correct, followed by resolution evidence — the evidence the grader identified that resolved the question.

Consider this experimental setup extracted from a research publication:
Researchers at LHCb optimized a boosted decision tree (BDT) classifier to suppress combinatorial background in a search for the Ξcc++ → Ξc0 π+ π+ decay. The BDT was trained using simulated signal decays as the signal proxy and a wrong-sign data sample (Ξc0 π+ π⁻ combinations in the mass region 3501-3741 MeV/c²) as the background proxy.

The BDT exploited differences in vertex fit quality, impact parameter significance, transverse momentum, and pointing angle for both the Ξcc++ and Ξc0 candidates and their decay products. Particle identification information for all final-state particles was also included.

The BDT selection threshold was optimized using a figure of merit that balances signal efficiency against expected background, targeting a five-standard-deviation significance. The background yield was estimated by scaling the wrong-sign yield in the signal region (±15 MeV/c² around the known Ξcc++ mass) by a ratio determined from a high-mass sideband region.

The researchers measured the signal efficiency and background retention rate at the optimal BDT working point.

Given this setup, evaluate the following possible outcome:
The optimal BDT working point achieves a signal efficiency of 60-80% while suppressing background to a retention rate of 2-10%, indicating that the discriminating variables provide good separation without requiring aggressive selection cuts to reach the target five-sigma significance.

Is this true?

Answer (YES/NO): NO